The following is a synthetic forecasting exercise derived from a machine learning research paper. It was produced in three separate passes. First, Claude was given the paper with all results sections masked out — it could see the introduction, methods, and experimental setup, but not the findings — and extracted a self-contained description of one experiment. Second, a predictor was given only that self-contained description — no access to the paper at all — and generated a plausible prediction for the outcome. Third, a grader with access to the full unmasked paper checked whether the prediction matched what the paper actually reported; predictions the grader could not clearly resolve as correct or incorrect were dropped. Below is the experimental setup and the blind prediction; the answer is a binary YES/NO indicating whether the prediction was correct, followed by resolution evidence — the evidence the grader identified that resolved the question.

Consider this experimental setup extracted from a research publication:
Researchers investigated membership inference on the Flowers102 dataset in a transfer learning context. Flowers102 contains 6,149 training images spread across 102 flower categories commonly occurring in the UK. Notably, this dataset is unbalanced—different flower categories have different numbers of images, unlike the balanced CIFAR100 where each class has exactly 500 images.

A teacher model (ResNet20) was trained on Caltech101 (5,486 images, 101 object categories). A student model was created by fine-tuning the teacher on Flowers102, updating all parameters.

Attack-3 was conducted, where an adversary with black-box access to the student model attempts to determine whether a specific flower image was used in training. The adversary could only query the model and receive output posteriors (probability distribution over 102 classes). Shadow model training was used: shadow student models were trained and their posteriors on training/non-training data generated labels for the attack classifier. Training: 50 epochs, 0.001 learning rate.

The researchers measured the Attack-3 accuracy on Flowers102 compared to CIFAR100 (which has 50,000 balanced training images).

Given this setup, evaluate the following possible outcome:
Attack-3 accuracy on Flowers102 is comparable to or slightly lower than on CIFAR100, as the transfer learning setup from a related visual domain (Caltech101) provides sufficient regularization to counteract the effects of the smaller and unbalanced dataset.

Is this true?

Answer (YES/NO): NO